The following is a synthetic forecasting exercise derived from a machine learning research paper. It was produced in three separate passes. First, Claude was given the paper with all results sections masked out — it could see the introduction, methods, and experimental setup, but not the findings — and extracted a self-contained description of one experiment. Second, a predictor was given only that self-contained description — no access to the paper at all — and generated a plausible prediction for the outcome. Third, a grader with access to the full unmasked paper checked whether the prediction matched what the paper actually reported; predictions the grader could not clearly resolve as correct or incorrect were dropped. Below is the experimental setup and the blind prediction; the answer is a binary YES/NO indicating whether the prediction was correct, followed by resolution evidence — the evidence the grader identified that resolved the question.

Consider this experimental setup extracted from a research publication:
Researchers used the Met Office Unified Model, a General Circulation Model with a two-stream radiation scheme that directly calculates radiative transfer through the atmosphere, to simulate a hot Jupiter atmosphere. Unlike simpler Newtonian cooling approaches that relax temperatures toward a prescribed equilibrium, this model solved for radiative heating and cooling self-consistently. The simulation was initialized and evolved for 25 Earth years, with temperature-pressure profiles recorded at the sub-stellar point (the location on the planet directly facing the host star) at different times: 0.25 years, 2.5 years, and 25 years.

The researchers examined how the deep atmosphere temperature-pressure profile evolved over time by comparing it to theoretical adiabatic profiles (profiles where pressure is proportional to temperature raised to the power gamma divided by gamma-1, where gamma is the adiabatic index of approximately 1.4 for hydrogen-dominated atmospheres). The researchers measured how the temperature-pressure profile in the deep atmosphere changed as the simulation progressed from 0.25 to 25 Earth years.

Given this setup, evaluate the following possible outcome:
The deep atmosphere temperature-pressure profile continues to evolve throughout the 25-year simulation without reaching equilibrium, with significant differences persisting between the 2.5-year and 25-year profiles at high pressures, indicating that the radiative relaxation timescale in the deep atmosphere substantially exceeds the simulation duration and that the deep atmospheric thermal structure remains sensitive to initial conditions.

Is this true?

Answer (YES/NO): NO